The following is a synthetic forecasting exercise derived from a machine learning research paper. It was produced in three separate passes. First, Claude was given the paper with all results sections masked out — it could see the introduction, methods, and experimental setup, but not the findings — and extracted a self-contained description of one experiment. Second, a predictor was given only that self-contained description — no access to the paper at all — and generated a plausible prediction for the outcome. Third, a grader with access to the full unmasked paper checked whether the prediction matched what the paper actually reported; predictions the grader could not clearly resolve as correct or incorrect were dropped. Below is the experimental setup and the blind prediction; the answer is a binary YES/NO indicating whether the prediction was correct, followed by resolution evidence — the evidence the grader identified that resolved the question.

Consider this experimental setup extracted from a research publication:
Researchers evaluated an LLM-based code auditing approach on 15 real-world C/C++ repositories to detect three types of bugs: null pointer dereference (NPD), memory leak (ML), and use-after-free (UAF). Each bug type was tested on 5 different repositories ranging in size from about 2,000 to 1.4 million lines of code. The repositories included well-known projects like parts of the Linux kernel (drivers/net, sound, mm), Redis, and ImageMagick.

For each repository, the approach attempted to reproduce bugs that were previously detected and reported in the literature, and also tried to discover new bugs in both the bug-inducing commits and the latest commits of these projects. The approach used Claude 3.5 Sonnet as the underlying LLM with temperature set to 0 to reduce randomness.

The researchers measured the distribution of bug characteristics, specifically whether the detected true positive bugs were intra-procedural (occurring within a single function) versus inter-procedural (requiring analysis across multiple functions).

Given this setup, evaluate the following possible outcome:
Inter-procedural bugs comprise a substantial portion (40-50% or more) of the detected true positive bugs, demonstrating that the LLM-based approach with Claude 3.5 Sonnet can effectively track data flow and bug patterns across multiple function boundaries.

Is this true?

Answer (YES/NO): YES